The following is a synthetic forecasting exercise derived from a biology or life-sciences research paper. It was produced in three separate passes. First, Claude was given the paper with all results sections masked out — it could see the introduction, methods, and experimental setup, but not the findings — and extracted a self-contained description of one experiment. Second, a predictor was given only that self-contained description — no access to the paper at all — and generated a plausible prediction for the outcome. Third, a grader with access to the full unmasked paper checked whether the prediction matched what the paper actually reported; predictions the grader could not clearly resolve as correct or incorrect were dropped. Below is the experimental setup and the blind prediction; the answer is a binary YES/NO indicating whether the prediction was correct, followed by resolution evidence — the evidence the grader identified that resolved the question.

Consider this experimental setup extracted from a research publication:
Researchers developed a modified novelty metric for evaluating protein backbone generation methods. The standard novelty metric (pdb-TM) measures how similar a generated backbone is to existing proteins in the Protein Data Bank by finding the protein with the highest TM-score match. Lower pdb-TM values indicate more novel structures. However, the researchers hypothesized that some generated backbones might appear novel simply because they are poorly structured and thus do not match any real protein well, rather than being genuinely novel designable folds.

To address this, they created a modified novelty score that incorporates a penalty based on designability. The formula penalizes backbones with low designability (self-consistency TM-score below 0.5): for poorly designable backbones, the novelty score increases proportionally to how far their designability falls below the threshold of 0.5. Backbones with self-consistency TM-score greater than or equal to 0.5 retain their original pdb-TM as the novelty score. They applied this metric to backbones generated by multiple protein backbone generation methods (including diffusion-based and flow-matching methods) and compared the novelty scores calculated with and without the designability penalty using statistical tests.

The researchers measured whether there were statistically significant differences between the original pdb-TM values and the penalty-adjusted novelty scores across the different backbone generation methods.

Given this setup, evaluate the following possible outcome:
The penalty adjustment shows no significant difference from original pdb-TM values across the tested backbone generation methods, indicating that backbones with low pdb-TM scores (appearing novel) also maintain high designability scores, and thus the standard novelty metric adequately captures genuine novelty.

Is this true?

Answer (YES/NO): NO